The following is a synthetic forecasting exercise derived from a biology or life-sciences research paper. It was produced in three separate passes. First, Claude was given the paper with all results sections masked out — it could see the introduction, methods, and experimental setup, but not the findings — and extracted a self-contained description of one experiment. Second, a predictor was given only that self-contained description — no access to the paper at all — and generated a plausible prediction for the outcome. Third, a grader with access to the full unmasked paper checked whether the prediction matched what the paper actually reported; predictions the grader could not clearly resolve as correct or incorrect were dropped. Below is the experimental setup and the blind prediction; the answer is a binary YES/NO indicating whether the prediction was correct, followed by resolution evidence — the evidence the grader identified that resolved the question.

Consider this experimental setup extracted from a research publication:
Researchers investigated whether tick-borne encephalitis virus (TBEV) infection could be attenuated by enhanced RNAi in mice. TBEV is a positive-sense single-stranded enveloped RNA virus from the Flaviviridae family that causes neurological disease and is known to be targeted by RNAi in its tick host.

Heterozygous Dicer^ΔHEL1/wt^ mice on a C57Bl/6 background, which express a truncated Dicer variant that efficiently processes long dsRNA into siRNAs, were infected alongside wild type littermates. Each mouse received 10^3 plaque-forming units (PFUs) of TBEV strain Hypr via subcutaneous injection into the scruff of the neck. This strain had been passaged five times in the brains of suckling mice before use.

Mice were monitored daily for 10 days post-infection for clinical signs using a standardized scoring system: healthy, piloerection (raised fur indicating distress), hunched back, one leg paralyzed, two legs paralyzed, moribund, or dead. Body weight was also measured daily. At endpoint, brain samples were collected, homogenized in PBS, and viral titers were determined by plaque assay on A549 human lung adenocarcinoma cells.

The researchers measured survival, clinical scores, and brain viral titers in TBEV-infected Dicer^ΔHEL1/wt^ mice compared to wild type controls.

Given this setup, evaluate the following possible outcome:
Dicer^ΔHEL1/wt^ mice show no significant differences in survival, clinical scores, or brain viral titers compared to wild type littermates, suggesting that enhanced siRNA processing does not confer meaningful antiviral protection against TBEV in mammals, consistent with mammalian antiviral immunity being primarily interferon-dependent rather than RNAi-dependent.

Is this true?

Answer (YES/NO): YES